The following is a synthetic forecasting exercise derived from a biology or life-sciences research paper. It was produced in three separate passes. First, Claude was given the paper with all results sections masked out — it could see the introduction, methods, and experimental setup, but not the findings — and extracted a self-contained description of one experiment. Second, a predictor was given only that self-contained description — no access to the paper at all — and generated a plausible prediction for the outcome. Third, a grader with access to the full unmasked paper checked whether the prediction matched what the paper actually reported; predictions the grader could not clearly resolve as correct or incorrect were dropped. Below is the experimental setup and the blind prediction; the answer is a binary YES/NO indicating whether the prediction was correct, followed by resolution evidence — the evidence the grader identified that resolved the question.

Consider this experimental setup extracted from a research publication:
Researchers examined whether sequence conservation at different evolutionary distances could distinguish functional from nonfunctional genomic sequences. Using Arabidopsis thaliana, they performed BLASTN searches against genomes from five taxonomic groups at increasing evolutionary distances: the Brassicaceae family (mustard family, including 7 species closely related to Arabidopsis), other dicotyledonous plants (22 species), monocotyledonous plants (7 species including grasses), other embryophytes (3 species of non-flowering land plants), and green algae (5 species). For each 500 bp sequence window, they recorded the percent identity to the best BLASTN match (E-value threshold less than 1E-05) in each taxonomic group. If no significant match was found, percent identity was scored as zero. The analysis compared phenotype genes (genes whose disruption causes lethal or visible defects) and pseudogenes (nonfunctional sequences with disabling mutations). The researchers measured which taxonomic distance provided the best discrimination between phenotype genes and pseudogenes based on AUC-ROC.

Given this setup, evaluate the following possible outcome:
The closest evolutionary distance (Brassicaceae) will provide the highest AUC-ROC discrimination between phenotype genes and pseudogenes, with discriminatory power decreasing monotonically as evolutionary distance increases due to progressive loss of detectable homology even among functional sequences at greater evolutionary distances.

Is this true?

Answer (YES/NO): NO